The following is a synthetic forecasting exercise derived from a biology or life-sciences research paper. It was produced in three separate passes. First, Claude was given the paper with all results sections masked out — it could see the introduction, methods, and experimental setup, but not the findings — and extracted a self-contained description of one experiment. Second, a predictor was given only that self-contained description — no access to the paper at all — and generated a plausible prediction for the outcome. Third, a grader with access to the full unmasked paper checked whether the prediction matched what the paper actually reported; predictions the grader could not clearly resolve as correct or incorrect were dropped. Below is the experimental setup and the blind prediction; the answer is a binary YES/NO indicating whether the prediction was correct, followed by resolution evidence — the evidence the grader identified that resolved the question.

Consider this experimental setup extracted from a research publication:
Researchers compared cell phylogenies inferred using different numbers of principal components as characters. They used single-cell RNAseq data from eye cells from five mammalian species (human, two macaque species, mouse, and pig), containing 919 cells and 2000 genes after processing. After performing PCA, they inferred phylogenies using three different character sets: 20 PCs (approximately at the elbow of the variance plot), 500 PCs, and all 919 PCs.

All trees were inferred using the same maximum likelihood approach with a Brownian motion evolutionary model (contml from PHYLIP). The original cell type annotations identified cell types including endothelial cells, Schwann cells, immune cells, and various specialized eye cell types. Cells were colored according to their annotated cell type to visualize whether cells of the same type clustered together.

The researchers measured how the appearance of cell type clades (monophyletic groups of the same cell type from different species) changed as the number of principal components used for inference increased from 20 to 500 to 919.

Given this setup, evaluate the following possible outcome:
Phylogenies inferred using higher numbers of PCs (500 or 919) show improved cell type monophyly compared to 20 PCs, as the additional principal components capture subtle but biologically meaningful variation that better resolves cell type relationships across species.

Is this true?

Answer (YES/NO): NO